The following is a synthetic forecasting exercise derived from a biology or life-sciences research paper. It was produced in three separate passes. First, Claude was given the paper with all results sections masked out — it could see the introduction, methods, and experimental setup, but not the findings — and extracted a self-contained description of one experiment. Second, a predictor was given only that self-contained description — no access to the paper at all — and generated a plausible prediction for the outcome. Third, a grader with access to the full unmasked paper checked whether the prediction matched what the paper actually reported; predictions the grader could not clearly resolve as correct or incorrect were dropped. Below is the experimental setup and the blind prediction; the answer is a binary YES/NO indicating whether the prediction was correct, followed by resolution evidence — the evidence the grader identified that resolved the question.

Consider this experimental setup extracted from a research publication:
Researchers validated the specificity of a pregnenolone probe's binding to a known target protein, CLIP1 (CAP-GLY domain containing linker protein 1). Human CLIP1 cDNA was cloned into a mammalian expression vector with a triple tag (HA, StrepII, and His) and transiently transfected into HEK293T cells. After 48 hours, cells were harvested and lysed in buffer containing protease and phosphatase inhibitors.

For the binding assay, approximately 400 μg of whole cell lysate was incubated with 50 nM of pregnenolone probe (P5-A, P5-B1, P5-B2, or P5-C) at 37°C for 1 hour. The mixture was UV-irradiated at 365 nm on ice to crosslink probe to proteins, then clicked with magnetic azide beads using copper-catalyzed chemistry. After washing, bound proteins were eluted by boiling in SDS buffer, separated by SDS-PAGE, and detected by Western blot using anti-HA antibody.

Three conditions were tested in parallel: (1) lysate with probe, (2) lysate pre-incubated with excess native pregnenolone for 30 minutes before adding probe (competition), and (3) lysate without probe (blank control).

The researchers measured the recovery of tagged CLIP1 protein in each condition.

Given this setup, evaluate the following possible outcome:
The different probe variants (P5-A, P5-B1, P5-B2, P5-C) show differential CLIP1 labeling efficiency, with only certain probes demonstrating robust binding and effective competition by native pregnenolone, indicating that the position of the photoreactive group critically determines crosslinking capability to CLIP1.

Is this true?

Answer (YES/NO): NO